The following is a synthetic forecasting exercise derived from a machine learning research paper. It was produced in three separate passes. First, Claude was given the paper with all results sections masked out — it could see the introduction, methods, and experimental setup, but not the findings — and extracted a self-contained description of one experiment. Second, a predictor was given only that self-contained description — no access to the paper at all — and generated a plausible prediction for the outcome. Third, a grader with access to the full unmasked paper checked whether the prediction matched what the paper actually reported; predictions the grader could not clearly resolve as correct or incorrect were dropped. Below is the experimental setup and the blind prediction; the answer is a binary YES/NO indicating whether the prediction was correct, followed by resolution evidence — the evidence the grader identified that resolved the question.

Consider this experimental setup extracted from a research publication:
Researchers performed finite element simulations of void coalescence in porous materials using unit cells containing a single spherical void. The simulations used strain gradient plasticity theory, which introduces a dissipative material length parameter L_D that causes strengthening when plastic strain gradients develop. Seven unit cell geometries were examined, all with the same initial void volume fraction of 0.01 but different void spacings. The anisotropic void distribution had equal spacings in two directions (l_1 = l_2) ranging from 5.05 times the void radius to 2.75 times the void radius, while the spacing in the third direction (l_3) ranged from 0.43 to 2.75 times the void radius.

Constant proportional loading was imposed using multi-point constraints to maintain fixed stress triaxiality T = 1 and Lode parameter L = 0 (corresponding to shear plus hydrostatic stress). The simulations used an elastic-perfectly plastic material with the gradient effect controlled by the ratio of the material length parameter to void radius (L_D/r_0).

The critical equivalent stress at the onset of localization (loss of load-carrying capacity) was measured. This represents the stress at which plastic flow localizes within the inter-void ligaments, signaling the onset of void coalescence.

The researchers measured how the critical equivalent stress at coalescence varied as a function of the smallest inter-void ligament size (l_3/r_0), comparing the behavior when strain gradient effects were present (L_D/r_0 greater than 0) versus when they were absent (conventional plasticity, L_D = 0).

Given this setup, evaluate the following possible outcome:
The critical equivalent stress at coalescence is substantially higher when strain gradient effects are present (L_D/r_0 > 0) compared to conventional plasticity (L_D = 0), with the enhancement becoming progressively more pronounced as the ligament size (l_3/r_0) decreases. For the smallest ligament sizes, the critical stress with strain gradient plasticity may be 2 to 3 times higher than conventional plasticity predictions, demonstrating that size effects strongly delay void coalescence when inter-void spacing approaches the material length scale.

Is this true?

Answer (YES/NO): NO